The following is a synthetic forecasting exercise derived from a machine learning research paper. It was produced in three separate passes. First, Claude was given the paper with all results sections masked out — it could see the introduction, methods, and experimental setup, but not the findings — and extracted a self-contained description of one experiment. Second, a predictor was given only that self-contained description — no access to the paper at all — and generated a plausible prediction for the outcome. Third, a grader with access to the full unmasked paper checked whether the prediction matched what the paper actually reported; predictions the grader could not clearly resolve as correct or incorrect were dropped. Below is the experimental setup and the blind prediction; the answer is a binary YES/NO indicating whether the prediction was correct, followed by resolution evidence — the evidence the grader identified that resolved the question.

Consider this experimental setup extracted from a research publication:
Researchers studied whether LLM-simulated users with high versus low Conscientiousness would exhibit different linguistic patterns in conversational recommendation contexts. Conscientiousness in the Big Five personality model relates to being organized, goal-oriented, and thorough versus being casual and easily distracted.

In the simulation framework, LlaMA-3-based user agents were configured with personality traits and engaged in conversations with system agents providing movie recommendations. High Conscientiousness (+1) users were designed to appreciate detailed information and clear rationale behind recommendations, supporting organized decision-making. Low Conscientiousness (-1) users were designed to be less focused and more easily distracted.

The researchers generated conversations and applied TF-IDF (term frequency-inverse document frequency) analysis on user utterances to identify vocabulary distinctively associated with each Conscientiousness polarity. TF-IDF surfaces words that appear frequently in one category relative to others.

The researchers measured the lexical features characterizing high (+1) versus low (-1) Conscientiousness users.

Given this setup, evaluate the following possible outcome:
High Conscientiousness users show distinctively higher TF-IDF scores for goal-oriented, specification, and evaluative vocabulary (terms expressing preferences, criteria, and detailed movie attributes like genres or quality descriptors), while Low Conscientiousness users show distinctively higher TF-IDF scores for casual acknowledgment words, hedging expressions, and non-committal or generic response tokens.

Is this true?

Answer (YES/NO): NO